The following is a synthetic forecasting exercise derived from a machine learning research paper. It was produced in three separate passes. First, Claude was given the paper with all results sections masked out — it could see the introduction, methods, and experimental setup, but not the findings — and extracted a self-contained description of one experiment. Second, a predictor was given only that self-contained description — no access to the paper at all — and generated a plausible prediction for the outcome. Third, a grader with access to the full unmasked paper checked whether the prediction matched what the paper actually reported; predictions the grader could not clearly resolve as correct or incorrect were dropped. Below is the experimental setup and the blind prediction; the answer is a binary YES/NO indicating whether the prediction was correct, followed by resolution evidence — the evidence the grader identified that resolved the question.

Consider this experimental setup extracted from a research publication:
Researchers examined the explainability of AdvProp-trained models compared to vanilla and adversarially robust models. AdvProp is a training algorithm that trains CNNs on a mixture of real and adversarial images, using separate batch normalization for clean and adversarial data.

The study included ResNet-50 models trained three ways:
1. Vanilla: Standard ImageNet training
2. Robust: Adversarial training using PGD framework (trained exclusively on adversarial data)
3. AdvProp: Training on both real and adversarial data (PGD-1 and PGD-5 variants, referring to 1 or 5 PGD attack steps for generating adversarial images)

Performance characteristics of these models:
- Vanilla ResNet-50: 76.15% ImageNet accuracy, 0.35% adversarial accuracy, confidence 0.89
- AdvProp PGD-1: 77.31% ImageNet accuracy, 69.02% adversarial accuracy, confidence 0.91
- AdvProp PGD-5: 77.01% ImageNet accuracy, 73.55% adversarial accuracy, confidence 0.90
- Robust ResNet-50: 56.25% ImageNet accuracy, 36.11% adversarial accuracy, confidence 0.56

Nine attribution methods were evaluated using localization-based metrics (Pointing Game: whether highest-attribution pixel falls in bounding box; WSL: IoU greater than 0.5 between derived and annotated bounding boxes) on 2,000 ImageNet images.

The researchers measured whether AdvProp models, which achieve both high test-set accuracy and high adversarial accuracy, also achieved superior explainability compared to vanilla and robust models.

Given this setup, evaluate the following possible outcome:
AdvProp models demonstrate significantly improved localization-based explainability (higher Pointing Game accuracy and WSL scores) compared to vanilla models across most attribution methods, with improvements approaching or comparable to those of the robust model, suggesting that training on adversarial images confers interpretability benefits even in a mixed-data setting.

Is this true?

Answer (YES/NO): NO